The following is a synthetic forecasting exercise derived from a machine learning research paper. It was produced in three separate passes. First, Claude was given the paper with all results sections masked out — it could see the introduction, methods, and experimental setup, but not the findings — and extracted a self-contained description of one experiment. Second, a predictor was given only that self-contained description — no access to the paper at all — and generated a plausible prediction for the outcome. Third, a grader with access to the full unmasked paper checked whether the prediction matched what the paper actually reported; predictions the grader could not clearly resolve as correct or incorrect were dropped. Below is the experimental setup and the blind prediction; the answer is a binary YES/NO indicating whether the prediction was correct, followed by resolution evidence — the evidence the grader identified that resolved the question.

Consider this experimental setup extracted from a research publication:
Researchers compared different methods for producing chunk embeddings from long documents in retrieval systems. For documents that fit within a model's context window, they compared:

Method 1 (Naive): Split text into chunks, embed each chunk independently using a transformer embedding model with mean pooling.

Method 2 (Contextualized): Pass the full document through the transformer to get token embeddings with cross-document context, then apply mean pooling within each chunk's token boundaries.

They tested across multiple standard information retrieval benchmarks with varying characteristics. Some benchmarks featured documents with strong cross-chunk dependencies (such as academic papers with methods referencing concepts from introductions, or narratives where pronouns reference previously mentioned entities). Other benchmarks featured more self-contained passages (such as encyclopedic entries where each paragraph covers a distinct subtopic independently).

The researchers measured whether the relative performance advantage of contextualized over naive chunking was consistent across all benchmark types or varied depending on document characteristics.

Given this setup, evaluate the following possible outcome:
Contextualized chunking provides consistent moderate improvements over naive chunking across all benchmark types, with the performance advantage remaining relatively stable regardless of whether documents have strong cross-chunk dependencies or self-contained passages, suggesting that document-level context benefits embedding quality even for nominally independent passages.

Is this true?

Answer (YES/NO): NO